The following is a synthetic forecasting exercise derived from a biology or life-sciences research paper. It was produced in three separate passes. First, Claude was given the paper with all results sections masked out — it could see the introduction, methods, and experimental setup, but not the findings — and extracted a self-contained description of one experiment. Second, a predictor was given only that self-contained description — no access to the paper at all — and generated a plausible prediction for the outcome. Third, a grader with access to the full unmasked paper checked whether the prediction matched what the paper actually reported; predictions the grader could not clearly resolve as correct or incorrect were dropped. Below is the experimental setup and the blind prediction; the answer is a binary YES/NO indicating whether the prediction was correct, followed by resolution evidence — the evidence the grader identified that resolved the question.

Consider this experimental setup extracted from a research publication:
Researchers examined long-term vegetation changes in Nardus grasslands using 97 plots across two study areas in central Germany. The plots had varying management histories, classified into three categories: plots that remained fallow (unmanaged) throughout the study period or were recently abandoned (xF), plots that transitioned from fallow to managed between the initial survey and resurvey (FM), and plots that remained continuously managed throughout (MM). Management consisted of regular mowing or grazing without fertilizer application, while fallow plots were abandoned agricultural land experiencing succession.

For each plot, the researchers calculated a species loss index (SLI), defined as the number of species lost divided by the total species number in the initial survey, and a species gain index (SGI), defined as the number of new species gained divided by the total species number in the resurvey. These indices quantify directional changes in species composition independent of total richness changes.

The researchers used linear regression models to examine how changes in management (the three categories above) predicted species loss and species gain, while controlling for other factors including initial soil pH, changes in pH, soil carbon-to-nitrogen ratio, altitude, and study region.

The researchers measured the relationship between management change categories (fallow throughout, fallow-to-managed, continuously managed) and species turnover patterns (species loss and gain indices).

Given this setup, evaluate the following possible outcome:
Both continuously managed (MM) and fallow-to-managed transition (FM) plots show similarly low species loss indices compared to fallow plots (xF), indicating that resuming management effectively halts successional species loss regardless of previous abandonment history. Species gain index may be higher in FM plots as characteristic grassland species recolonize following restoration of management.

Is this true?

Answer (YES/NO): NO